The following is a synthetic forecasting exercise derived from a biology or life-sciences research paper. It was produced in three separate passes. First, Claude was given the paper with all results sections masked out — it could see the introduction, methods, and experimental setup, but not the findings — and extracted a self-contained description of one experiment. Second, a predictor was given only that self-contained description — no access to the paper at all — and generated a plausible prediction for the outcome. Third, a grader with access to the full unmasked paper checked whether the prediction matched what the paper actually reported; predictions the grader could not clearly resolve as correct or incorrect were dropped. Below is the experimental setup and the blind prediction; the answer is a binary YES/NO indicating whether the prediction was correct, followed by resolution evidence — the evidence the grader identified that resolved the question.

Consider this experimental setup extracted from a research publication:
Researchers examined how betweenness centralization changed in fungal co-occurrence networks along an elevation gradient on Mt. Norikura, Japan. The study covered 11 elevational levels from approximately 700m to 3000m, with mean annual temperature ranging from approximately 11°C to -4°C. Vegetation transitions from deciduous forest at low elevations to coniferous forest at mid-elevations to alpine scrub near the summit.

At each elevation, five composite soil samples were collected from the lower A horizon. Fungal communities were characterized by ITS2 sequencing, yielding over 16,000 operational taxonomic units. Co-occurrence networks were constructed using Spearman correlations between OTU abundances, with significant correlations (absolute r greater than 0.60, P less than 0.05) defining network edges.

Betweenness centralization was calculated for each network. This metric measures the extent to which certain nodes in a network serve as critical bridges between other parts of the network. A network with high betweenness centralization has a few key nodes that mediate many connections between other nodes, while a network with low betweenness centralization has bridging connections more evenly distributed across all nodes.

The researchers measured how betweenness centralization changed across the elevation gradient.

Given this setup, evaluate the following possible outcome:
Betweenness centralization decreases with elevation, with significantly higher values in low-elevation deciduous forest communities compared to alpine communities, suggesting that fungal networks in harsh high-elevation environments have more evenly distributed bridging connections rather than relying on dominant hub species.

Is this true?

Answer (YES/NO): NO